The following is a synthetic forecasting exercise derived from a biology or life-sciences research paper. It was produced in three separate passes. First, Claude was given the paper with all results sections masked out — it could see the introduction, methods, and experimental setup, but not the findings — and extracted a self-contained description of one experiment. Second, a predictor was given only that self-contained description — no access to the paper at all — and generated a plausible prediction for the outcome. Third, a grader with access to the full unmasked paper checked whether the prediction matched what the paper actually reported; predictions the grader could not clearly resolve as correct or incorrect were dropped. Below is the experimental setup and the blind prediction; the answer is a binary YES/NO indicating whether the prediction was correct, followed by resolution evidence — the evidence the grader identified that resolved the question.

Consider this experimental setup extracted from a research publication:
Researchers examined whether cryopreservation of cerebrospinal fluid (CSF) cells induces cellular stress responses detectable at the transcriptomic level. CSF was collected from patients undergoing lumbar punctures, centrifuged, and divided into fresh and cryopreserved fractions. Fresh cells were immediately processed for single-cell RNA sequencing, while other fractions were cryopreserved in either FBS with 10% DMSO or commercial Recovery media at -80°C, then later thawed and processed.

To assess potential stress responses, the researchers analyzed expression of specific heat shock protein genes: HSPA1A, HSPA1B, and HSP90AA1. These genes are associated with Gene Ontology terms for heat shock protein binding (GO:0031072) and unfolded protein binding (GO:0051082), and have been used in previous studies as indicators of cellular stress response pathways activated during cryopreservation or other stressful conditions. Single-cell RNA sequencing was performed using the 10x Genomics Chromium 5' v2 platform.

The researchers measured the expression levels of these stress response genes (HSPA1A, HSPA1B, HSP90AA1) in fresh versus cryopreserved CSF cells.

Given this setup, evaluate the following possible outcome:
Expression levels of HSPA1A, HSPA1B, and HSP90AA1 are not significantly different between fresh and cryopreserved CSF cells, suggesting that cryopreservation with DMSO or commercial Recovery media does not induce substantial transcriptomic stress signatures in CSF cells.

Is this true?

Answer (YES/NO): YES